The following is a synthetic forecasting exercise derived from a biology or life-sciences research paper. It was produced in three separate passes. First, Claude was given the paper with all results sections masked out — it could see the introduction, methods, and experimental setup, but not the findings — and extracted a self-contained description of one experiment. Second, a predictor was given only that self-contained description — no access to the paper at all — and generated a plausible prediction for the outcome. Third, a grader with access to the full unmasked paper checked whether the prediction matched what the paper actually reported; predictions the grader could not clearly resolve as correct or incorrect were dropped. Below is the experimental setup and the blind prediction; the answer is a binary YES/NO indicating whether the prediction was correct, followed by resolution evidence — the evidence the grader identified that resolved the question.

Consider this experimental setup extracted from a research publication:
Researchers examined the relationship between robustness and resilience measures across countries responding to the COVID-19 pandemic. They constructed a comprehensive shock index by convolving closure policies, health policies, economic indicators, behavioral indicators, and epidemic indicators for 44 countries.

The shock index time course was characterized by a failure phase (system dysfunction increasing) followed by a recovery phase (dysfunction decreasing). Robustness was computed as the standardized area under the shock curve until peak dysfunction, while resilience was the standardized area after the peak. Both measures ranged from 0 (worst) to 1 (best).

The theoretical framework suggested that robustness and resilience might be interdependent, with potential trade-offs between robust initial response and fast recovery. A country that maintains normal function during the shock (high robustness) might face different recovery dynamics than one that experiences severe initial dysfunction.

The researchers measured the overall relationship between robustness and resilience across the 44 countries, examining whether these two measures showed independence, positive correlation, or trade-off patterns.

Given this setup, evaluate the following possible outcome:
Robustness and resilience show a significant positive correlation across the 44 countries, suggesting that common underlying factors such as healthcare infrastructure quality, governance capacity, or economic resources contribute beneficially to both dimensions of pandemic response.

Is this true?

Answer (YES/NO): YES